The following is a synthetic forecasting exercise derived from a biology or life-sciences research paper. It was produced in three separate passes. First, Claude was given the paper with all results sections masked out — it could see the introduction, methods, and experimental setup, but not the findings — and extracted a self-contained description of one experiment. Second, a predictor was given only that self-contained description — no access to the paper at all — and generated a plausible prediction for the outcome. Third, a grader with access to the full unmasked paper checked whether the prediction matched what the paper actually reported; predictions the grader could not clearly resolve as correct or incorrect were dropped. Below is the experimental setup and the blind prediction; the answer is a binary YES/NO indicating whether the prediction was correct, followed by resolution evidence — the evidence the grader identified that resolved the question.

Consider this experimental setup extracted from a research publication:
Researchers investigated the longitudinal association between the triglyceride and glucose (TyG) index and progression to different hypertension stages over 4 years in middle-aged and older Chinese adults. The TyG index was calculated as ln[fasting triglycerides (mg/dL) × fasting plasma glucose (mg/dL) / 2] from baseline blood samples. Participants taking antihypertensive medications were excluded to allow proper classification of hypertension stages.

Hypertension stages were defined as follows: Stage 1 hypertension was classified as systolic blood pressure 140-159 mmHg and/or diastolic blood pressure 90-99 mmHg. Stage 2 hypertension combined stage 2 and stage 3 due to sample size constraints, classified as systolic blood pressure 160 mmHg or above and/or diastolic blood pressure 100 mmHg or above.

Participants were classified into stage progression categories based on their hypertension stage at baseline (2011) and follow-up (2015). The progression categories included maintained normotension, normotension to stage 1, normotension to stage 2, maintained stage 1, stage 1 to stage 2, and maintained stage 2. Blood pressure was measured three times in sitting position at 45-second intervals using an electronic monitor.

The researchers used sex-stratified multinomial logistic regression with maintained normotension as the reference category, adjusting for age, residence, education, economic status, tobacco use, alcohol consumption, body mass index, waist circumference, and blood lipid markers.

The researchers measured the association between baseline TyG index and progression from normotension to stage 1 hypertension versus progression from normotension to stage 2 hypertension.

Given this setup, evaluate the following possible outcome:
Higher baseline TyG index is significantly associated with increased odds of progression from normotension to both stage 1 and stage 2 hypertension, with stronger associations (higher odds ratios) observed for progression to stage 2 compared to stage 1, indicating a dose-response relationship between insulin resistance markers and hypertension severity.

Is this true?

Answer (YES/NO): NO